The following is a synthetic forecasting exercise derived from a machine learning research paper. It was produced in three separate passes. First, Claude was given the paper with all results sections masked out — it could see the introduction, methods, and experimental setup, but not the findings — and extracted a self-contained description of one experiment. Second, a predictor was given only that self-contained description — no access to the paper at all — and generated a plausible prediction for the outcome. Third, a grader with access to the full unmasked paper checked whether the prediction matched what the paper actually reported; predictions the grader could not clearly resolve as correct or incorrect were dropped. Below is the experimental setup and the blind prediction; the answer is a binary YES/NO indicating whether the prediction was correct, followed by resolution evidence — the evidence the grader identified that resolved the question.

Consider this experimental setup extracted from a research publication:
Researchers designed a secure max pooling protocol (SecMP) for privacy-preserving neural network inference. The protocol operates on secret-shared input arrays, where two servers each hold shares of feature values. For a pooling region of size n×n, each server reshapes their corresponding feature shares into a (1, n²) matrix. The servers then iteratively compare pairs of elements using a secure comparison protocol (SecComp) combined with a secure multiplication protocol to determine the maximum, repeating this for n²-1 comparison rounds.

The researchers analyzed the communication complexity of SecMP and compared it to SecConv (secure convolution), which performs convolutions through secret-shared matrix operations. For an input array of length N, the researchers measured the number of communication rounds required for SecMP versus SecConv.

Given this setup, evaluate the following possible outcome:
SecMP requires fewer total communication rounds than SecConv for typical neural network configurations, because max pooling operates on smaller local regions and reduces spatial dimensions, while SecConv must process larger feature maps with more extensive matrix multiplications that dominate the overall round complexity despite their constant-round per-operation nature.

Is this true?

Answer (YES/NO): NO